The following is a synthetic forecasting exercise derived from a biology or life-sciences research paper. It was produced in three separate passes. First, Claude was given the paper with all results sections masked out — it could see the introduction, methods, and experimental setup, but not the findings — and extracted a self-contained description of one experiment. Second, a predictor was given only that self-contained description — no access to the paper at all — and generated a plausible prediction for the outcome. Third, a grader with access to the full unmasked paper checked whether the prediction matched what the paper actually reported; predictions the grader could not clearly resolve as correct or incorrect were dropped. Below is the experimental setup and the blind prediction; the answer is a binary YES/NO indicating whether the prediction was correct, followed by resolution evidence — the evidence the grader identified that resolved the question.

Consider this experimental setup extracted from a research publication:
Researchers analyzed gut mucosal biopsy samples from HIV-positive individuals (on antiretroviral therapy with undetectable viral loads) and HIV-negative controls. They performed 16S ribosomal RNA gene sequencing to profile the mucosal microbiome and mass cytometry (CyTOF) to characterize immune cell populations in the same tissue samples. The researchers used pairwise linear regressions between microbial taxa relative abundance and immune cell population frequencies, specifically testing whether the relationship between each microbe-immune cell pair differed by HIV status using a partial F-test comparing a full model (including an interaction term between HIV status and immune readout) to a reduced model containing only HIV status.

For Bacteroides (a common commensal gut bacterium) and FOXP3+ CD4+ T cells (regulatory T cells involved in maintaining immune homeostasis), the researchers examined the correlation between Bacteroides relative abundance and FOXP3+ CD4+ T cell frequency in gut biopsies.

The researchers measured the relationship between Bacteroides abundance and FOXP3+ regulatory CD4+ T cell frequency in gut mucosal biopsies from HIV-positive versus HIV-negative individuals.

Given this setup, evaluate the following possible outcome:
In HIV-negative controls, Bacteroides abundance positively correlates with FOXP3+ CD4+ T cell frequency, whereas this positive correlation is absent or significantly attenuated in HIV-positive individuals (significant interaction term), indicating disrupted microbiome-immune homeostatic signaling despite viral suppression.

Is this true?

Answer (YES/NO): YES